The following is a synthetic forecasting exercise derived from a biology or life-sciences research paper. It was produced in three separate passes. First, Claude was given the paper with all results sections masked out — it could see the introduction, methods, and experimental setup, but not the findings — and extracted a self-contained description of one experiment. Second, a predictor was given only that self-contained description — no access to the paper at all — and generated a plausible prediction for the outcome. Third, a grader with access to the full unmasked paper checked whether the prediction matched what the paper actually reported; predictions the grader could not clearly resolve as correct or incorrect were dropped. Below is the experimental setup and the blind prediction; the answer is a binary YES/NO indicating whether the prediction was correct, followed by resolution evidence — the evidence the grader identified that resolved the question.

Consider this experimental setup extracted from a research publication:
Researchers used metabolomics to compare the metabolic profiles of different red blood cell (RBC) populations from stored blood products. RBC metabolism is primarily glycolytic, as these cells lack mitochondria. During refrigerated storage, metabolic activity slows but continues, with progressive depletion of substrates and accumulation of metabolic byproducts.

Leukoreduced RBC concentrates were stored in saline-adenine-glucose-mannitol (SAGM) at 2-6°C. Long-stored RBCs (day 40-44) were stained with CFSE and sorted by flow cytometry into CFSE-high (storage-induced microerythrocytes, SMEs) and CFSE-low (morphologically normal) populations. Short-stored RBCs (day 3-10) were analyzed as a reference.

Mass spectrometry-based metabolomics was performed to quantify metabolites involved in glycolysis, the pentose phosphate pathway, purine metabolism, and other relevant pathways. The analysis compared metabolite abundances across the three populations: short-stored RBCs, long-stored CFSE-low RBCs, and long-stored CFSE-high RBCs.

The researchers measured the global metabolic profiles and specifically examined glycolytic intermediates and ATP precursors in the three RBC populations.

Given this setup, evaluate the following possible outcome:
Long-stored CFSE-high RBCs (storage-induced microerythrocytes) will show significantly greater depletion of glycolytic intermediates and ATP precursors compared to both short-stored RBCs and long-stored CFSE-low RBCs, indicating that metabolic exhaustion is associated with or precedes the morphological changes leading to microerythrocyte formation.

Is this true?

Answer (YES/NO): YES